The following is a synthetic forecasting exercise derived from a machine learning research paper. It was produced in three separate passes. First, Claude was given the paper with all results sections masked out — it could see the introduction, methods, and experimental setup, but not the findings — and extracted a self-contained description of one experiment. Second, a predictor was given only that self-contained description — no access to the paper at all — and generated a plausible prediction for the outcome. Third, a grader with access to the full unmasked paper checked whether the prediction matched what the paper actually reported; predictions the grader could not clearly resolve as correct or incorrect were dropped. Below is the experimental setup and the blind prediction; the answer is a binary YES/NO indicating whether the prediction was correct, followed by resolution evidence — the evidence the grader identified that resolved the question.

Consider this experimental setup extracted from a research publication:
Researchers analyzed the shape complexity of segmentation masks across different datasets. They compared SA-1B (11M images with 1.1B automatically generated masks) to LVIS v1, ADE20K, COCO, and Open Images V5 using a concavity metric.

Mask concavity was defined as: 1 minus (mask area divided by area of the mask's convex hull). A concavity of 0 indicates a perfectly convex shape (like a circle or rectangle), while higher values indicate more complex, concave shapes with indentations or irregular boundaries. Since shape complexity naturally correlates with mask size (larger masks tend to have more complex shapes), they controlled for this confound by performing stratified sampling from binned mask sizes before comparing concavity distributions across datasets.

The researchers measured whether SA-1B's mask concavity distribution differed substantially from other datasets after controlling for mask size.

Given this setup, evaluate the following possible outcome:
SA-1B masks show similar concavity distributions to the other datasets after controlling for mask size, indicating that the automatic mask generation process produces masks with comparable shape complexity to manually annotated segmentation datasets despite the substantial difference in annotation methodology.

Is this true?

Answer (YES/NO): YES